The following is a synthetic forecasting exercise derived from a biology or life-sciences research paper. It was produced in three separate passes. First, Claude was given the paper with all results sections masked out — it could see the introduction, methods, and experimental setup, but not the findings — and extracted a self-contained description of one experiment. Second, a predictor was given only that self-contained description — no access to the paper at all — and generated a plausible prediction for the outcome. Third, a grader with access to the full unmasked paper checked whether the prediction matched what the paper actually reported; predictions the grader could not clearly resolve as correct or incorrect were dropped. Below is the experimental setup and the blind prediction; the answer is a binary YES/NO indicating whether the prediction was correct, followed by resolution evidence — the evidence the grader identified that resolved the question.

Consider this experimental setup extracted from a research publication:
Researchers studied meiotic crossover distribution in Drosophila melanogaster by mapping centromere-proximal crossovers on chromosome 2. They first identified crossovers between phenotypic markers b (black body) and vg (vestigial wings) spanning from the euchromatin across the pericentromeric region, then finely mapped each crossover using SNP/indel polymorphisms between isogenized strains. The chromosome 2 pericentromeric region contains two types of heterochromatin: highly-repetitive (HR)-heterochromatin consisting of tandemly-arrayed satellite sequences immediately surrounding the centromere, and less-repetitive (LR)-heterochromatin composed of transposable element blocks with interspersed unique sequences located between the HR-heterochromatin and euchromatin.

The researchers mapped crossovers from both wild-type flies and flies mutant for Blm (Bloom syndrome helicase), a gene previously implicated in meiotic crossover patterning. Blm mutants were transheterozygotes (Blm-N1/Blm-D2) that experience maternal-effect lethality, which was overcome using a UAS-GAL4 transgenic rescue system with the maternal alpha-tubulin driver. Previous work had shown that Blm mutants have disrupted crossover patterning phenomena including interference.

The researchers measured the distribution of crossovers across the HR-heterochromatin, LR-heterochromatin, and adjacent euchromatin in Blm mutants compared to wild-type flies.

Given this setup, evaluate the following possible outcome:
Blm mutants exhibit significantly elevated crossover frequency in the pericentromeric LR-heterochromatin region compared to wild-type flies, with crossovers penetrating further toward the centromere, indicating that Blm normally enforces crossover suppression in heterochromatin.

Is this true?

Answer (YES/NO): NO